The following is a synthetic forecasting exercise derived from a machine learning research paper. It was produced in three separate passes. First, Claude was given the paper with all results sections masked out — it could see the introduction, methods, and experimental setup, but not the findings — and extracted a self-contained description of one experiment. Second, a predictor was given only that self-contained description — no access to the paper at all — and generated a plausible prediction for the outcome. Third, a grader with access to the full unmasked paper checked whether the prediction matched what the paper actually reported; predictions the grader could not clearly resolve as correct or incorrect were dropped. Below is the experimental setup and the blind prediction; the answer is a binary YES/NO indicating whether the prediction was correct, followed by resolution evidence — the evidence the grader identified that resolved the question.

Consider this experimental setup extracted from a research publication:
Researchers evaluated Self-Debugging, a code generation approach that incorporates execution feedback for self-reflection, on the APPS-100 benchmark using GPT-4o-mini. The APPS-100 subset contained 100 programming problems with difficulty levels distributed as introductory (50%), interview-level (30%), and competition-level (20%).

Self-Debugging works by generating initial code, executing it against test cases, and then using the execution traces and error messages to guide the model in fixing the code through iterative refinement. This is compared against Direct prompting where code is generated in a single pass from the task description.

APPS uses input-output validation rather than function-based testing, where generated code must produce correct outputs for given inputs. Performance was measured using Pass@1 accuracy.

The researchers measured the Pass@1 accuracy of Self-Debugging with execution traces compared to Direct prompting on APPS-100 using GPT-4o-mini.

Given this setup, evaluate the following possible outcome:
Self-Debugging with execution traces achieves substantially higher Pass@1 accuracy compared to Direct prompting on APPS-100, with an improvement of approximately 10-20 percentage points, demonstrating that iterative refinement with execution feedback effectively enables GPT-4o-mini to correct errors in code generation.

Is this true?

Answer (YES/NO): NO